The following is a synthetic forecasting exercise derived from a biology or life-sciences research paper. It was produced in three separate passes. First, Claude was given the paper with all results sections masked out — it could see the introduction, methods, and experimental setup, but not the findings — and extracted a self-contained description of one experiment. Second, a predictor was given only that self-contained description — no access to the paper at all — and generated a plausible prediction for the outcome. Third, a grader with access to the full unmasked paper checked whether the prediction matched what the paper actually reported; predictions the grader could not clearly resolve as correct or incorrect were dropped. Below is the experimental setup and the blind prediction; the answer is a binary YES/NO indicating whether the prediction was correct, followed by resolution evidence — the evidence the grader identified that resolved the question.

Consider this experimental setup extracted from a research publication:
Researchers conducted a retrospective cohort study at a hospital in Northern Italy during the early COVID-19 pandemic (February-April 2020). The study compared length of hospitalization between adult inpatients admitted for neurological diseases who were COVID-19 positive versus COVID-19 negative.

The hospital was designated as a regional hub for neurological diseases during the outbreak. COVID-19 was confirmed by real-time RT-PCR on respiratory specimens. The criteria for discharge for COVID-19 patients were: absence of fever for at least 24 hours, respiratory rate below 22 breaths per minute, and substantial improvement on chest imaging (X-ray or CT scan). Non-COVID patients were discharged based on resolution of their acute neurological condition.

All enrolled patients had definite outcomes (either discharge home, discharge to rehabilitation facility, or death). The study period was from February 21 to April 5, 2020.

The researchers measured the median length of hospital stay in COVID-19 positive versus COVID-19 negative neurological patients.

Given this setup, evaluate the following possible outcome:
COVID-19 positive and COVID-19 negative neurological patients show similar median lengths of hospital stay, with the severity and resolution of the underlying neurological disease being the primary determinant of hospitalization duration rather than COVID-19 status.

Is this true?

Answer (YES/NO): NO